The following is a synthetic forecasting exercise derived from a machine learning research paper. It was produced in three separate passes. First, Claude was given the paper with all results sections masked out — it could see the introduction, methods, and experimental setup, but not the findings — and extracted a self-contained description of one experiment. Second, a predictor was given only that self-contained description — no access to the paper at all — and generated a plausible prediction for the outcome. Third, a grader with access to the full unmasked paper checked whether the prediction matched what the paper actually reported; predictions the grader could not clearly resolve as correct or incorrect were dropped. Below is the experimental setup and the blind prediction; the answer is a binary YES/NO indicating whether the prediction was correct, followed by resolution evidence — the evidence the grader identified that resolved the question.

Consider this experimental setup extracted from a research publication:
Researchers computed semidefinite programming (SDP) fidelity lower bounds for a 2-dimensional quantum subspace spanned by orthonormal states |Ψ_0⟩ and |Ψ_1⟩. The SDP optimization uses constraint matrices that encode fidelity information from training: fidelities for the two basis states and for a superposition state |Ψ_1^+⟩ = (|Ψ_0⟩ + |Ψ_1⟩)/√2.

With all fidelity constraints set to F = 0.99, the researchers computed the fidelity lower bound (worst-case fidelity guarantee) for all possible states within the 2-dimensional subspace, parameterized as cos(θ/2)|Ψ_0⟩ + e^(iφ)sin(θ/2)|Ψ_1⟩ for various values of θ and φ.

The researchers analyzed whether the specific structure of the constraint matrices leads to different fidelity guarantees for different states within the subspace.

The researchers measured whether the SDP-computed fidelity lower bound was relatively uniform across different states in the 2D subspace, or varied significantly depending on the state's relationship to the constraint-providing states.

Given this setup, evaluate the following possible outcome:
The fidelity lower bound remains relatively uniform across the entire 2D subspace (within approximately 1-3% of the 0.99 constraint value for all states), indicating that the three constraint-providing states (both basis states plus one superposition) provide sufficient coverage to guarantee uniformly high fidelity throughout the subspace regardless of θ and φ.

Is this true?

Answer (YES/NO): NO